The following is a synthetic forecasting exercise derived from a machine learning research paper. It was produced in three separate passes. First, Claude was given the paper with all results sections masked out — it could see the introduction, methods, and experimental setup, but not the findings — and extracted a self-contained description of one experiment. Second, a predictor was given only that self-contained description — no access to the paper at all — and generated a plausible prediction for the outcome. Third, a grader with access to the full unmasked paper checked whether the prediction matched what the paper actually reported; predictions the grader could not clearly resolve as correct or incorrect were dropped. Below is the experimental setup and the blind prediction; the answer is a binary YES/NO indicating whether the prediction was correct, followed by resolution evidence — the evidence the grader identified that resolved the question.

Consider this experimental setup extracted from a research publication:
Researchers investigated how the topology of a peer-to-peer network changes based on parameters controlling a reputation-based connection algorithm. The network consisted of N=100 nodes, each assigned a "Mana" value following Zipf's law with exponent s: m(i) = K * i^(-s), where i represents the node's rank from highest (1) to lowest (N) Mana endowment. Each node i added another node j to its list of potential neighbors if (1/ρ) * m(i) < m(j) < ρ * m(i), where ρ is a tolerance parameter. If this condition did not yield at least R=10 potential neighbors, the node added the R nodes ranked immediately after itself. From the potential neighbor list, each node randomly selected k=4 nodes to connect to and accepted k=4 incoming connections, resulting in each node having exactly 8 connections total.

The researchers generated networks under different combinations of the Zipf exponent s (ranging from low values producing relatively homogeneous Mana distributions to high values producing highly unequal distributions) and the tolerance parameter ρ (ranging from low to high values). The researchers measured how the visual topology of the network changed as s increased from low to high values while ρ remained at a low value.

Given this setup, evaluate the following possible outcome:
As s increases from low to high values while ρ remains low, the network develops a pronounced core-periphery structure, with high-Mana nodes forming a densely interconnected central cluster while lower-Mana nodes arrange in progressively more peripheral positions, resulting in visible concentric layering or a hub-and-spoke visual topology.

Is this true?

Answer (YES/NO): NO